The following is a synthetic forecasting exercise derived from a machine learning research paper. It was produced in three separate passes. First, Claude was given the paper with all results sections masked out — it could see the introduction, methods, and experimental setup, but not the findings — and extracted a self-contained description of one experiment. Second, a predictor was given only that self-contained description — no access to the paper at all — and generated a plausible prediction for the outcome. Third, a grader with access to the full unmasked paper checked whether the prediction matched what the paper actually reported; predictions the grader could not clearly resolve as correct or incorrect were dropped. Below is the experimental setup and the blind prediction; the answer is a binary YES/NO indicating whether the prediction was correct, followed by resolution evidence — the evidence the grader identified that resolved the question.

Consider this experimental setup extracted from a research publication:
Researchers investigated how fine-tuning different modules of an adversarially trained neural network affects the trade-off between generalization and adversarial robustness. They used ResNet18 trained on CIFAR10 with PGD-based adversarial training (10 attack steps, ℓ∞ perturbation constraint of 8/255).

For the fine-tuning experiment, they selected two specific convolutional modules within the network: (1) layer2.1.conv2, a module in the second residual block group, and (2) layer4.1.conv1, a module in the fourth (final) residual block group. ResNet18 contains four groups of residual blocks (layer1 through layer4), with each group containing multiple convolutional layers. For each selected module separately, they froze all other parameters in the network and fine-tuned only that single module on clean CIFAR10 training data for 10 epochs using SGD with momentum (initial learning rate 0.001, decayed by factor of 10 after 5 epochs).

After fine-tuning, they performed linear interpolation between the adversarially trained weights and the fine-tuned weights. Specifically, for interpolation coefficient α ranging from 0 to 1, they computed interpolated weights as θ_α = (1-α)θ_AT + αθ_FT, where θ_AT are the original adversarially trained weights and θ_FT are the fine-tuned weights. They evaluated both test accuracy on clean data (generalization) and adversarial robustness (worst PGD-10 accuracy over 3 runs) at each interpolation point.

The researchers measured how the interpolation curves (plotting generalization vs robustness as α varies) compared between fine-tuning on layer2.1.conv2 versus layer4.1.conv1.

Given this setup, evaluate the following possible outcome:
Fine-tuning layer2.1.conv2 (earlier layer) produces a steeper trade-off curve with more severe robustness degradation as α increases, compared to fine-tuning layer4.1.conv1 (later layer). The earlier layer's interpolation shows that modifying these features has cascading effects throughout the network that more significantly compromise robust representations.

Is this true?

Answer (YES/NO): NO